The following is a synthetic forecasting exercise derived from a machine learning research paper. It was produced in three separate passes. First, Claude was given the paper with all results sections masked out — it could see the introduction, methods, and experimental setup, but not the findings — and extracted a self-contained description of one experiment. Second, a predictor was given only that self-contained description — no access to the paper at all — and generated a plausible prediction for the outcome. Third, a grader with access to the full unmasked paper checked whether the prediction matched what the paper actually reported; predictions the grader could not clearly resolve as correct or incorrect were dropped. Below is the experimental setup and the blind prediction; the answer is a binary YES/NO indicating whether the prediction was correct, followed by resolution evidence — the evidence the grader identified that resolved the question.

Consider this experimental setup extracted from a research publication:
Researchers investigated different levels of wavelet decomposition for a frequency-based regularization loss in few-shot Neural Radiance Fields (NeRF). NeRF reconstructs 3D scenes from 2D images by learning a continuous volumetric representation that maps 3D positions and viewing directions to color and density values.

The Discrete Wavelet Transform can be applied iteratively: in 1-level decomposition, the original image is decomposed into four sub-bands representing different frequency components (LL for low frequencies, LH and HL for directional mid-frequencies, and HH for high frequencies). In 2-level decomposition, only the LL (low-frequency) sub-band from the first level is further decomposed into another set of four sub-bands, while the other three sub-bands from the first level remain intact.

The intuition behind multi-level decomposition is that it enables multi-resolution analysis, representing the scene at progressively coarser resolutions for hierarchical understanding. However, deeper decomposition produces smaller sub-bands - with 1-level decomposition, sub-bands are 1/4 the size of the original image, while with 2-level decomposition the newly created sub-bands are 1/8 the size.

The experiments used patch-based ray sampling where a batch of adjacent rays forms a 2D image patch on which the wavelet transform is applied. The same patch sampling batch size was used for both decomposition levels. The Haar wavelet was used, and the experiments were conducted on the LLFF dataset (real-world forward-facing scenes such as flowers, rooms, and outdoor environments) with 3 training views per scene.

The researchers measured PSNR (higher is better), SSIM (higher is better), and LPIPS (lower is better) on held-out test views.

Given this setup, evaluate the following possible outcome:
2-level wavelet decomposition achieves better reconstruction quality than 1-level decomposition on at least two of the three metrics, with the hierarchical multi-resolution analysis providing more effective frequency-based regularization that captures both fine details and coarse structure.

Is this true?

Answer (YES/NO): NO